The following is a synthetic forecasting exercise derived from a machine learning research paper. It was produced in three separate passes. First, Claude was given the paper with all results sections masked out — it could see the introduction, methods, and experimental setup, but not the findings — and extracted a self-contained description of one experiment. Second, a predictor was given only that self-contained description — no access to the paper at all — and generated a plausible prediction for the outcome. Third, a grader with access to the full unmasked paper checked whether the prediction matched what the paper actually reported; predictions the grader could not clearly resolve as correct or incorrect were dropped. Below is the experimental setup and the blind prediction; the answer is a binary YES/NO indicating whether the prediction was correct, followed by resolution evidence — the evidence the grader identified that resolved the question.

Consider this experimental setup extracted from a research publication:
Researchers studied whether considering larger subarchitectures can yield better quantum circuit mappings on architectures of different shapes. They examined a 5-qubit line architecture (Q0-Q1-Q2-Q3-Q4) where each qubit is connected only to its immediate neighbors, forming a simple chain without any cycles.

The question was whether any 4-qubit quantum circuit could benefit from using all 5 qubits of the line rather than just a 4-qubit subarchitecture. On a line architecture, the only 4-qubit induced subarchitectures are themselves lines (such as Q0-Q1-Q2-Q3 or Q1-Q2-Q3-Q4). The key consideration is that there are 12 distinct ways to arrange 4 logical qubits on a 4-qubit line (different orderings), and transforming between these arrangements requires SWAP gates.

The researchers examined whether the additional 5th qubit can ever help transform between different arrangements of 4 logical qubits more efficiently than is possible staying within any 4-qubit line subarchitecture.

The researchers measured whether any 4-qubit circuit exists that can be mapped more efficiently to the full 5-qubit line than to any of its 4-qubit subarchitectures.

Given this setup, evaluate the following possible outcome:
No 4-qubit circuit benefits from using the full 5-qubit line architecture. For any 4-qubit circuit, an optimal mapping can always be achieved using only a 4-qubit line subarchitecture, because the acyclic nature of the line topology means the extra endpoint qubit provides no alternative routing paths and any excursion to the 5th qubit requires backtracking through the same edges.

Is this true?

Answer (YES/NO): YES